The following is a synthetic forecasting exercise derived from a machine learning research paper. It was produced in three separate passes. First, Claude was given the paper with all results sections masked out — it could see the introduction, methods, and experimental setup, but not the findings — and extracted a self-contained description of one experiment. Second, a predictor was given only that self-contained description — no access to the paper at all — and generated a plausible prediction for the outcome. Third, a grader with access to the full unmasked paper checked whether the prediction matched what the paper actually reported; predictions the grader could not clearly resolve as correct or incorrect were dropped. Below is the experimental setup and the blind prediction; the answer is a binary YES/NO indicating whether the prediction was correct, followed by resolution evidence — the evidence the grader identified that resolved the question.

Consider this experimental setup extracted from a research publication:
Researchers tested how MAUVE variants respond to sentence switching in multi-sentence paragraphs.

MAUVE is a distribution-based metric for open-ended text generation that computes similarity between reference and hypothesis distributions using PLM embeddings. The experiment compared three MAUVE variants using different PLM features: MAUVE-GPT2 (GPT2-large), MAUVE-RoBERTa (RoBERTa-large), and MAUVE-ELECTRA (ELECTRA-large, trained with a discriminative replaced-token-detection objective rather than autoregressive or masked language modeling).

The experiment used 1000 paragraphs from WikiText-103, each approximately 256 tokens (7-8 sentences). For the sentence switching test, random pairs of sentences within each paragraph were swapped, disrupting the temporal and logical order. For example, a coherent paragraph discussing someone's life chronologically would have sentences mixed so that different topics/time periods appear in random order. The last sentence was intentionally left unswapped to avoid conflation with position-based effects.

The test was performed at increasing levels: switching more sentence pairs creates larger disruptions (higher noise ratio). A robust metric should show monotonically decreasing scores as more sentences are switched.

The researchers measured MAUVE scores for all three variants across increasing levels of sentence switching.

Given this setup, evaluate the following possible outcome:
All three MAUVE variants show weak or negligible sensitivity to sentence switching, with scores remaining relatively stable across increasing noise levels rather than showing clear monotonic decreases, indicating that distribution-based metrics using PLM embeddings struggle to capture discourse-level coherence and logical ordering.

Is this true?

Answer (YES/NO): NO